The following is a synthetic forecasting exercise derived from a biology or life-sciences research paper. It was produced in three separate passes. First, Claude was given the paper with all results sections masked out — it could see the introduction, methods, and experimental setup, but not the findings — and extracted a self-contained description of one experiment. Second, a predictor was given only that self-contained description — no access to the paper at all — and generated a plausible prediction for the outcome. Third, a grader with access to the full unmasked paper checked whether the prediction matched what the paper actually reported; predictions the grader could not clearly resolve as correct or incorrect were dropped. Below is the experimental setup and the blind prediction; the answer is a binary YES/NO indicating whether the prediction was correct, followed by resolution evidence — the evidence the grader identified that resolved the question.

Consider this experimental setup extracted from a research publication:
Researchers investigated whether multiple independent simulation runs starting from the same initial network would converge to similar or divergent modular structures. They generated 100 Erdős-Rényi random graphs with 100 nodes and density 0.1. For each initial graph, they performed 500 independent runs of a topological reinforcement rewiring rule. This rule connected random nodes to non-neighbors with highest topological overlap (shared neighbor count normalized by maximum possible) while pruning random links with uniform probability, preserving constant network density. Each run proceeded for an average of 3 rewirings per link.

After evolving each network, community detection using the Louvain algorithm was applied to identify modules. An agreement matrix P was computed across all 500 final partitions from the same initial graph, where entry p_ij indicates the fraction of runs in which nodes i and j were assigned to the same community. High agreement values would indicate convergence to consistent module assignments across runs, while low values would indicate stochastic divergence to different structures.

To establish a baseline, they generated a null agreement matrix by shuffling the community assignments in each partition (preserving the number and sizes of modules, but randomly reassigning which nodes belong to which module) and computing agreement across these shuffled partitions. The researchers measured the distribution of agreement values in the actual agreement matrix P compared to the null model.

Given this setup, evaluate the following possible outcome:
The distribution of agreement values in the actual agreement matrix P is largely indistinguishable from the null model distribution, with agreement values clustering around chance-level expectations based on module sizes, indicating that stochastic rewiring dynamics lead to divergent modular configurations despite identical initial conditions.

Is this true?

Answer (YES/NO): NO